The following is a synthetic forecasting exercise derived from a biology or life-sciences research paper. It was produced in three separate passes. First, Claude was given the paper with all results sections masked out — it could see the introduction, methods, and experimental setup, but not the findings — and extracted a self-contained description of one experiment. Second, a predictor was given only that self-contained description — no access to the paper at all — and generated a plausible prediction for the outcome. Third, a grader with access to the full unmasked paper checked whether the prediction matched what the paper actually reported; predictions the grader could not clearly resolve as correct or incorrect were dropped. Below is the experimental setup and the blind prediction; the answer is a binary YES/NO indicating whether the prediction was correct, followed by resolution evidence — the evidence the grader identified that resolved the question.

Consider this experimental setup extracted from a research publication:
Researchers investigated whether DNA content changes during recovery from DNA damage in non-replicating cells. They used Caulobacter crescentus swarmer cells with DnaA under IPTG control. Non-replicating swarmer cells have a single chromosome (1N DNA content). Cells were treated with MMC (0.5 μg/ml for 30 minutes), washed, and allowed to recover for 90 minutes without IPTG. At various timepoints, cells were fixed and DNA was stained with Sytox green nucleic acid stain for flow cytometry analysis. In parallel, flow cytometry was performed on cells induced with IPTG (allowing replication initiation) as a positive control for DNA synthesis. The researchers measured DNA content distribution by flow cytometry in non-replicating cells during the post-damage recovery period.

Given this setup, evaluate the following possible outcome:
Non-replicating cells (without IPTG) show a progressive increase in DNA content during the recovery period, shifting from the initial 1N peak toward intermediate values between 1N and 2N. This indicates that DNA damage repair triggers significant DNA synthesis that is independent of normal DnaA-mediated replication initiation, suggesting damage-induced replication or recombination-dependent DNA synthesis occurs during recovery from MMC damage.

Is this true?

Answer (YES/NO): NO